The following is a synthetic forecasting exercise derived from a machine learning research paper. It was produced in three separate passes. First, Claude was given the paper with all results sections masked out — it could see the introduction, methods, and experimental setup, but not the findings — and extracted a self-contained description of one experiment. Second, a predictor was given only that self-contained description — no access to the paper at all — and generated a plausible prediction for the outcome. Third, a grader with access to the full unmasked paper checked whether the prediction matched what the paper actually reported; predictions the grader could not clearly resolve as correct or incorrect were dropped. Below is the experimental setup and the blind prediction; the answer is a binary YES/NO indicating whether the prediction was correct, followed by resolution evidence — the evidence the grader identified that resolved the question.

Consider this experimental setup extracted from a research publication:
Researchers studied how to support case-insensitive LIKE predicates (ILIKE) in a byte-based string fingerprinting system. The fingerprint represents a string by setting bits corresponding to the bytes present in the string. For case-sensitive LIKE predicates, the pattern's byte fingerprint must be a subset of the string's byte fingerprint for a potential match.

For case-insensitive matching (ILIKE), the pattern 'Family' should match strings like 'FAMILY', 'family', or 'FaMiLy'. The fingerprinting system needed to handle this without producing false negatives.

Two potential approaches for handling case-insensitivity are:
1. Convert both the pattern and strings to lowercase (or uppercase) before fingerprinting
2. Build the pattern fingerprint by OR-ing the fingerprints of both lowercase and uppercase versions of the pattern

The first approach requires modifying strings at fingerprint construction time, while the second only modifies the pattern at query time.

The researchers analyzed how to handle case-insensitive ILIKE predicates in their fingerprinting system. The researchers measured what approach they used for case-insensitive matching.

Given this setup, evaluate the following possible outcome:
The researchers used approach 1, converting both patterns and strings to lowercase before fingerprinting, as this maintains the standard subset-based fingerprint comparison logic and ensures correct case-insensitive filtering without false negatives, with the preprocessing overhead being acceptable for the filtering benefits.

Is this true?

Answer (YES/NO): NO